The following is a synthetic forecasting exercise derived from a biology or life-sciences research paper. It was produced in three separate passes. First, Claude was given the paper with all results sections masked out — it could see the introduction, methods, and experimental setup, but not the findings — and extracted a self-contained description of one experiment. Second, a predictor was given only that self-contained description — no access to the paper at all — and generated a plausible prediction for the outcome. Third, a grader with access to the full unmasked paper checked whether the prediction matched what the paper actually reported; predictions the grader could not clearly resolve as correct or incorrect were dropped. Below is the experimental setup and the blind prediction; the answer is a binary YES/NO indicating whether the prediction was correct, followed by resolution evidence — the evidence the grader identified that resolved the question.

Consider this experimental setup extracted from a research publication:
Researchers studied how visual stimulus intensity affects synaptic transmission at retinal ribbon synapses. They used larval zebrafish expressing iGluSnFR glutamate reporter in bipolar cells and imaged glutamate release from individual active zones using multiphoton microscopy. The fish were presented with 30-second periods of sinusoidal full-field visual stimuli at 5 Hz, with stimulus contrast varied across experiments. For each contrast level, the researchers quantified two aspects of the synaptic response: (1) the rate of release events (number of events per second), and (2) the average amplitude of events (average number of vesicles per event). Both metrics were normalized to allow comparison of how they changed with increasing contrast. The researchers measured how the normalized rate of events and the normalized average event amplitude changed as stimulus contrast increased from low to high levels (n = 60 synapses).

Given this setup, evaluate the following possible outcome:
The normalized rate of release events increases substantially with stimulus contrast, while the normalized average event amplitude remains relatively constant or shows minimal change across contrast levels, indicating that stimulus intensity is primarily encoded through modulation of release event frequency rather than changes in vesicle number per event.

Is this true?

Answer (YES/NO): NO